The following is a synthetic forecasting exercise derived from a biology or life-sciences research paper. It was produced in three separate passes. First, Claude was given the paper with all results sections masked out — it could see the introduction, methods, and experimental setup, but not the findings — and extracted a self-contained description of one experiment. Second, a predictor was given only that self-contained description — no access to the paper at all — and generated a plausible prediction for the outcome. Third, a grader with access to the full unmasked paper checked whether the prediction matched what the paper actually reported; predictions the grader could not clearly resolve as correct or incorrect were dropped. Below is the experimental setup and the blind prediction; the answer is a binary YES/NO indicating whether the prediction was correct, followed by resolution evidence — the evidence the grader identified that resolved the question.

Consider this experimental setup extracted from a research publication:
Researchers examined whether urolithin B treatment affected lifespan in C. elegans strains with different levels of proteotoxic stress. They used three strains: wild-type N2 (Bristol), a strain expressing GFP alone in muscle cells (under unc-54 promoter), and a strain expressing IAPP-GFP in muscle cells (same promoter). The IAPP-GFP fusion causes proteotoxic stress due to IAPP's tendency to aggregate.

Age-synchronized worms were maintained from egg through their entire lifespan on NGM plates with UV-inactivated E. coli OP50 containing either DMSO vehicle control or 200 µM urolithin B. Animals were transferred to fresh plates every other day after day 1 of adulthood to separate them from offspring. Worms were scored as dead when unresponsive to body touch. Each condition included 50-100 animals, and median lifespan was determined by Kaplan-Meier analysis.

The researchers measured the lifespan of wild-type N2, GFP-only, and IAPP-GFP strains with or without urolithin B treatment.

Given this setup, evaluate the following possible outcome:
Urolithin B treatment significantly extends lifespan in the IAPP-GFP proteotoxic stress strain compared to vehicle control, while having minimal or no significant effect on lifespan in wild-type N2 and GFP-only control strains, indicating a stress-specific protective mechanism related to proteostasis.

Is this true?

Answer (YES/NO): NO